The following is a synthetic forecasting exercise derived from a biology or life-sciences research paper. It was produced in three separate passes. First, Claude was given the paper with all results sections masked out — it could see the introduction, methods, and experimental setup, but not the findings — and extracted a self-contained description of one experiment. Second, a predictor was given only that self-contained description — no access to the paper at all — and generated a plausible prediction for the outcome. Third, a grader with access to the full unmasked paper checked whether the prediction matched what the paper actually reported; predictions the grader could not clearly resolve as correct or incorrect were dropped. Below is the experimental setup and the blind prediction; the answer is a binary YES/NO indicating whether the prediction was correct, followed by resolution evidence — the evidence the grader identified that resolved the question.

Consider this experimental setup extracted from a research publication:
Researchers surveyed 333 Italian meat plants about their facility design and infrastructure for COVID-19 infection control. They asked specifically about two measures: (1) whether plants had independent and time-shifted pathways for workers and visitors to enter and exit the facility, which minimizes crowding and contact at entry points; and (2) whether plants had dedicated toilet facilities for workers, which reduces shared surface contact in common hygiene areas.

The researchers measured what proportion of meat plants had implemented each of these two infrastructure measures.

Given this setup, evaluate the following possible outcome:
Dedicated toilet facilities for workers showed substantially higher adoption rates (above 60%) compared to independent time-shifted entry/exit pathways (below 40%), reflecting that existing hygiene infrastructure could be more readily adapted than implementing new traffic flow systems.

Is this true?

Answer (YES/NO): NO